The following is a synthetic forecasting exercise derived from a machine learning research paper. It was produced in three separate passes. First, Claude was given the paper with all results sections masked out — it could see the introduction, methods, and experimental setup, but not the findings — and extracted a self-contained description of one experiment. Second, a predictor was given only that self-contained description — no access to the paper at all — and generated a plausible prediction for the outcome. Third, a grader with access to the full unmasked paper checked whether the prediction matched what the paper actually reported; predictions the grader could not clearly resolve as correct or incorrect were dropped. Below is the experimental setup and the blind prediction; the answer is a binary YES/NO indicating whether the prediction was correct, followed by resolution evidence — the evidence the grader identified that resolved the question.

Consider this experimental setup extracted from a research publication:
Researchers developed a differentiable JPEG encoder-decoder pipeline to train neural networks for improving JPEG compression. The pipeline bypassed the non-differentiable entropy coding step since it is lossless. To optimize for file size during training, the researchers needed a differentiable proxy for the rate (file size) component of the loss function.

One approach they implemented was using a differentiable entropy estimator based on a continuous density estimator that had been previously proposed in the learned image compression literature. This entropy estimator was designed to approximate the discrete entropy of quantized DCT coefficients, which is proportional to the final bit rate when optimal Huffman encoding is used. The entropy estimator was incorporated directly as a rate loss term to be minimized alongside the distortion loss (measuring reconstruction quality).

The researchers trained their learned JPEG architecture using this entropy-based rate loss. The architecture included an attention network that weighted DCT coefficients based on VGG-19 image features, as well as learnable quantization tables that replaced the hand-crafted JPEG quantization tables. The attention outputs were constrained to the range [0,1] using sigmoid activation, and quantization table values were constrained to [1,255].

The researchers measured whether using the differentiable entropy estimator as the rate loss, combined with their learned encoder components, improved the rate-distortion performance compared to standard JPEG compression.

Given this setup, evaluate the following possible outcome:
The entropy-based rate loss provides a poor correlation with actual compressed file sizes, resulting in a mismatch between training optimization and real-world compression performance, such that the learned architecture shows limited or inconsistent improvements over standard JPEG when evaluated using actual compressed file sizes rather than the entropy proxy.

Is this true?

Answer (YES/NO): YES